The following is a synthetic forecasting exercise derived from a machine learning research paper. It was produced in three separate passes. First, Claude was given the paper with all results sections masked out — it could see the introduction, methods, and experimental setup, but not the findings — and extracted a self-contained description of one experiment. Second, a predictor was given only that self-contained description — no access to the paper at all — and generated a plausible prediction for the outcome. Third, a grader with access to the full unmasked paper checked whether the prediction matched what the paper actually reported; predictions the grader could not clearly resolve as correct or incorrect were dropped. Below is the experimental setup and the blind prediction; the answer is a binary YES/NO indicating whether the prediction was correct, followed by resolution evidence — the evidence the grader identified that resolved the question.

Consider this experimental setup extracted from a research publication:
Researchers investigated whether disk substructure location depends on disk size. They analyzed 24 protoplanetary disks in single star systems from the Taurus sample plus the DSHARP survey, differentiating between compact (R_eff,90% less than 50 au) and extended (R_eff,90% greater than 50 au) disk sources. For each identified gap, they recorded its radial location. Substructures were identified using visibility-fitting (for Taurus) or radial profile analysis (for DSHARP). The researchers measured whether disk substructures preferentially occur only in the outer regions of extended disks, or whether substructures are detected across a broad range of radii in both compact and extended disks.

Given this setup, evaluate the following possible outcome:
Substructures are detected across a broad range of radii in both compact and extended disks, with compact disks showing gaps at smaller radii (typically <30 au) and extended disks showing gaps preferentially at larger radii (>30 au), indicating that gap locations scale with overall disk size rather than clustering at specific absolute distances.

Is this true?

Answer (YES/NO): YES